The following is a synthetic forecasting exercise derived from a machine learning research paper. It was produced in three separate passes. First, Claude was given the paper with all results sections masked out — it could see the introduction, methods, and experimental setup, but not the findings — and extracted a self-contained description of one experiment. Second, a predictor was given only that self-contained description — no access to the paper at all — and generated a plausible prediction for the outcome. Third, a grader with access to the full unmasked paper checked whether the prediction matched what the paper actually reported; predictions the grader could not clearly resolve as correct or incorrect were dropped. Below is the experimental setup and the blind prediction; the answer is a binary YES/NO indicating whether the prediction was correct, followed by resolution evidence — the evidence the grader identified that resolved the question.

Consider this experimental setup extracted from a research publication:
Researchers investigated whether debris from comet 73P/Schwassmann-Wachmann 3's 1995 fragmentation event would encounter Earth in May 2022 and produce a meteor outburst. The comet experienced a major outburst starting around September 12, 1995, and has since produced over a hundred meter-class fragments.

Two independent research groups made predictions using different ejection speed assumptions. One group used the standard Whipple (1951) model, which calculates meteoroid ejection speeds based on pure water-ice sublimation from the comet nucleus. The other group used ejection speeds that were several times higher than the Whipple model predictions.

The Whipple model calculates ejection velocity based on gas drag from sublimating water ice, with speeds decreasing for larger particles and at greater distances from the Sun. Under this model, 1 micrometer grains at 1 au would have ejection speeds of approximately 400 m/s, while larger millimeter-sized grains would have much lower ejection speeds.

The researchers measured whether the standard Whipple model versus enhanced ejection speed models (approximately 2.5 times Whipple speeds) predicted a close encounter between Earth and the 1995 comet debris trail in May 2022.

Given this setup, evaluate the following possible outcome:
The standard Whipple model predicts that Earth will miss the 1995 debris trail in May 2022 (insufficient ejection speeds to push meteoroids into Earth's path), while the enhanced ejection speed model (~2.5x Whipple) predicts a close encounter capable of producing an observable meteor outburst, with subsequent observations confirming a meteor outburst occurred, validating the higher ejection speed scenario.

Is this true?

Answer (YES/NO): YES